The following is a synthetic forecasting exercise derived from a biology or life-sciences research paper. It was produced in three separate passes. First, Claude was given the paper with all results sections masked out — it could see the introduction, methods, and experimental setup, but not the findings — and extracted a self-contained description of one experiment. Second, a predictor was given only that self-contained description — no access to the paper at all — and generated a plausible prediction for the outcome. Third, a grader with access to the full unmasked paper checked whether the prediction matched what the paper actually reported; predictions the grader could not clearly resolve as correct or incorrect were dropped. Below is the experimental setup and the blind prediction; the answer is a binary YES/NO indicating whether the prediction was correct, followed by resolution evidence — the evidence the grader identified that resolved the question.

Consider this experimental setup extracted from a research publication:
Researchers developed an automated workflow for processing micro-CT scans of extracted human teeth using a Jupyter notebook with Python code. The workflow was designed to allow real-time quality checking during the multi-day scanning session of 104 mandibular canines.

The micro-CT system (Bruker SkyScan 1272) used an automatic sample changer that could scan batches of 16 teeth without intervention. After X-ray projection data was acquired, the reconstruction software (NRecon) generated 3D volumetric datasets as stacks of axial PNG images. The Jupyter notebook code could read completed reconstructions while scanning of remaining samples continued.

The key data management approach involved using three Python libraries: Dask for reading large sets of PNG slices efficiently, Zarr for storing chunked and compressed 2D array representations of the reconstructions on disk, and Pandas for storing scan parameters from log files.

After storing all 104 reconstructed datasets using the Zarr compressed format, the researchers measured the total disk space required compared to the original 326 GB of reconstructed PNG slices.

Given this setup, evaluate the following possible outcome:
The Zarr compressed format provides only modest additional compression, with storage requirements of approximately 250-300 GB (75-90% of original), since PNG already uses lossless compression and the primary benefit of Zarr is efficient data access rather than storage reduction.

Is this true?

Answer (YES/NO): NO